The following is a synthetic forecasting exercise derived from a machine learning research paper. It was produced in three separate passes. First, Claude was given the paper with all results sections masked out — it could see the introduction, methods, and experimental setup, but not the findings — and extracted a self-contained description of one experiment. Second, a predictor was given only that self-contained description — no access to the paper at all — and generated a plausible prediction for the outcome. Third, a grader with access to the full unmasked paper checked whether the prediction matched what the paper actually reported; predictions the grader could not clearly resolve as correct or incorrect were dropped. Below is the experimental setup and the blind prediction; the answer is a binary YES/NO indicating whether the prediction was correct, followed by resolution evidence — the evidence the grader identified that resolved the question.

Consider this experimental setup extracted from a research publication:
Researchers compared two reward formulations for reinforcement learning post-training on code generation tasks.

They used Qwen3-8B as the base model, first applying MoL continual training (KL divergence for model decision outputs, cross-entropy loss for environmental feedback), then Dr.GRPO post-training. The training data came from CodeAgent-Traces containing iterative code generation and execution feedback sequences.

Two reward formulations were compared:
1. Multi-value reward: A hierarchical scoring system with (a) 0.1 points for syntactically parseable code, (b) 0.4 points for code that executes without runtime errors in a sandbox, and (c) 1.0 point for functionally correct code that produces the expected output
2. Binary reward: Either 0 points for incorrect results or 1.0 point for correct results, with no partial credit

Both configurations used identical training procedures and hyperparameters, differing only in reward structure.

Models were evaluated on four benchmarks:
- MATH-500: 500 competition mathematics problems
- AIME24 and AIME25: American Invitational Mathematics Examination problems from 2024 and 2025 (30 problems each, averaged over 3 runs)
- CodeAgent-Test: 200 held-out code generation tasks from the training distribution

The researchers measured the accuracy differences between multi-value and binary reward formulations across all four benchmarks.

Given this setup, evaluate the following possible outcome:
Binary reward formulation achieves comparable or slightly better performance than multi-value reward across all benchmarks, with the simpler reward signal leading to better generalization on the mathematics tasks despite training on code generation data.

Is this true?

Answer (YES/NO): NO